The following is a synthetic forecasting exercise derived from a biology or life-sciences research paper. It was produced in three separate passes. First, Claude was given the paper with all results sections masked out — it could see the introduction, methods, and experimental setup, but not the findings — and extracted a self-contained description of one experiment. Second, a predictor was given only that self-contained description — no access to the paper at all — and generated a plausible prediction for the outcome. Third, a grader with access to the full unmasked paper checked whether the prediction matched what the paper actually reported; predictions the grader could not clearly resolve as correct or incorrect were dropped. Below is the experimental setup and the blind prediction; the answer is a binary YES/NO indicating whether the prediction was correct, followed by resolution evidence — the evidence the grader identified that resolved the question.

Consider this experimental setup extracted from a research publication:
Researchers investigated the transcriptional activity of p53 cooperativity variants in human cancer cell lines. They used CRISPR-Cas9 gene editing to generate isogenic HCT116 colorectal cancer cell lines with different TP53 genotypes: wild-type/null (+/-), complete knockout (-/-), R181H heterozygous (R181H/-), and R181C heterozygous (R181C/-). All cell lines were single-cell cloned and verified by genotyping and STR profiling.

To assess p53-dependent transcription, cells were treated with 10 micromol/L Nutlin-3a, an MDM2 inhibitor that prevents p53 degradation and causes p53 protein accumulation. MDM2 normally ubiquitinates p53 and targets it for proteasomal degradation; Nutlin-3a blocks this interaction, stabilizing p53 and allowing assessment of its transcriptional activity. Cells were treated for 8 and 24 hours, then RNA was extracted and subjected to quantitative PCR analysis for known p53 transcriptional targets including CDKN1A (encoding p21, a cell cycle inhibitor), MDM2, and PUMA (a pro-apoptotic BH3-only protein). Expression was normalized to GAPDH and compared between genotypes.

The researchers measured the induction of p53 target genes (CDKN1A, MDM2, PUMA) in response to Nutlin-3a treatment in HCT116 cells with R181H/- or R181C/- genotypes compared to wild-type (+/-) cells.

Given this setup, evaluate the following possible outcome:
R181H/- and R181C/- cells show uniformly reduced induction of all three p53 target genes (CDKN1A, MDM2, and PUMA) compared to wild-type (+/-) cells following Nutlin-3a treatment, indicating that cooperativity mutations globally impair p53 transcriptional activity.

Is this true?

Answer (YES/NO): YES